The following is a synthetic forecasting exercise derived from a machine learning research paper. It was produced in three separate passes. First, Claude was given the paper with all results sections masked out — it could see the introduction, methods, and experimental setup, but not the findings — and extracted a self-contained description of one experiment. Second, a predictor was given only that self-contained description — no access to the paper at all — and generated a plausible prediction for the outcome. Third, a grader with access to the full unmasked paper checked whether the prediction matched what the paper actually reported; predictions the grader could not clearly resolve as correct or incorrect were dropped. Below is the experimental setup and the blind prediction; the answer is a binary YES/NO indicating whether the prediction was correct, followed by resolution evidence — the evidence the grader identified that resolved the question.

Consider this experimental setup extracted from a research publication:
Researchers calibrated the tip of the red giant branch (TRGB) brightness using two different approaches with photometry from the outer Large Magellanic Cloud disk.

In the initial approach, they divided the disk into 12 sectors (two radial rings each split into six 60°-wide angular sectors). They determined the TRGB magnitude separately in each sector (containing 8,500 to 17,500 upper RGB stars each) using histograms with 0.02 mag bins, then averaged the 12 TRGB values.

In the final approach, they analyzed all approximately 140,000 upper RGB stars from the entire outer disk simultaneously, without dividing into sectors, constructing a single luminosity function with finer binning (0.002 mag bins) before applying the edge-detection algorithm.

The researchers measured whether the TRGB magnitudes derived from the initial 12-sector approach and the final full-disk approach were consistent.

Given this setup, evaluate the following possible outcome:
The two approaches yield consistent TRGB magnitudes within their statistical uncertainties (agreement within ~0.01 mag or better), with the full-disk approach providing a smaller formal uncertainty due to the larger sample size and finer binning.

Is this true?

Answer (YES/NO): YES